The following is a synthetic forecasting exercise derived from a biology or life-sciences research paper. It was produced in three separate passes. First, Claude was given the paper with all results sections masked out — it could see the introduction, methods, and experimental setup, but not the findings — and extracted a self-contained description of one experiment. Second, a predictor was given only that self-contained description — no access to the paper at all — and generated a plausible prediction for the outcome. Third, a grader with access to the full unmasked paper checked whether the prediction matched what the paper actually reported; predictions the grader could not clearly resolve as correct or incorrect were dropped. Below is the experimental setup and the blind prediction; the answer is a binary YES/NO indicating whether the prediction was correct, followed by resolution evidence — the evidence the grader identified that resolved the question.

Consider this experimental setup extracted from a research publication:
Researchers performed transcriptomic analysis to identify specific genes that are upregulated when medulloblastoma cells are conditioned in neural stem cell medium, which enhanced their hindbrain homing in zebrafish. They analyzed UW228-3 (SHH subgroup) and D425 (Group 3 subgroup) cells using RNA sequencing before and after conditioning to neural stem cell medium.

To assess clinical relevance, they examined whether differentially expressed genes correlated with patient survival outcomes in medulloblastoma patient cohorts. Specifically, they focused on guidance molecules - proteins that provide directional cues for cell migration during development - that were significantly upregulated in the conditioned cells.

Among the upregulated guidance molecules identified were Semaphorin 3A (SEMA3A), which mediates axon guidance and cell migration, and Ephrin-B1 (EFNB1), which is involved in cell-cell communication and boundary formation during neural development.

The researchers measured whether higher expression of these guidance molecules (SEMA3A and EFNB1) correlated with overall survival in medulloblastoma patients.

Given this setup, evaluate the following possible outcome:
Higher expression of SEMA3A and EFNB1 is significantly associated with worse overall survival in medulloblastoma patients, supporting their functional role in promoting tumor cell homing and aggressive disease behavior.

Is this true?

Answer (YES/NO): YES